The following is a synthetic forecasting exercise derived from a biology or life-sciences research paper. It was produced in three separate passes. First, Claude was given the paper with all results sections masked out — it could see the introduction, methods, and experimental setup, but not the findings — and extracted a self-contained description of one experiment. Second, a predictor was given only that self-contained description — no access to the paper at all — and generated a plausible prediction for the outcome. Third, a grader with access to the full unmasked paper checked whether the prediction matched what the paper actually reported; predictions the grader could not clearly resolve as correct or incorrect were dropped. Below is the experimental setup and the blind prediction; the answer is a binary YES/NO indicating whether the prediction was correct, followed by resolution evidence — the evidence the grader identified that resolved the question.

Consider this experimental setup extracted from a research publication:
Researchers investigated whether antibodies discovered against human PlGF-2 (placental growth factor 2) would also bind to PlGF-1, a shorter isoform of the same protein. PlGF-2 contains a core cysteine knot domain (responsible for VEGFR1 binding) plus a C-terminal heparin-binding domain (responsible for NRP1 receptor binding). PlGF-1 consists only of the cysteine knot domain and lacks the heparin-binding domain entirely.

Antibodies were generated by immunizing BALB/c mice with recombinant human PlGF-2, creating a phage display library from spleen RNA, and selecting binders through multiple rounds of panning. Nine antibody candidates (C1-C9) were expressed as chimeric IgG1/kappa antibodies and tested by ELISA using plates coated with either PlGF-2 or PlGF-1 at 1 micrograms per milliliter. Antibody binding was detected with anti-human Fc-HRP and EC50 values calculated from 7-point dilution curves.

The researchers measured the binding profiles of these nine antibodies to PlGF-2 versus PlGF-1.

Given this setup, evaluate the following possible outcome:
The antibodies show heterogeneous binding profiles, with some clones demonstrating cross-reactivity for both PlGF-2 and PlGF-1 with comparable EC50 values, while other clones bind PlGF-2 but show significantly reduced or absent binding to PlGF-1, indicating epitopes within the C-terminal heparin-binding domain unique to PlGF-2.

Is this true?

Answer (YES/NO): YES